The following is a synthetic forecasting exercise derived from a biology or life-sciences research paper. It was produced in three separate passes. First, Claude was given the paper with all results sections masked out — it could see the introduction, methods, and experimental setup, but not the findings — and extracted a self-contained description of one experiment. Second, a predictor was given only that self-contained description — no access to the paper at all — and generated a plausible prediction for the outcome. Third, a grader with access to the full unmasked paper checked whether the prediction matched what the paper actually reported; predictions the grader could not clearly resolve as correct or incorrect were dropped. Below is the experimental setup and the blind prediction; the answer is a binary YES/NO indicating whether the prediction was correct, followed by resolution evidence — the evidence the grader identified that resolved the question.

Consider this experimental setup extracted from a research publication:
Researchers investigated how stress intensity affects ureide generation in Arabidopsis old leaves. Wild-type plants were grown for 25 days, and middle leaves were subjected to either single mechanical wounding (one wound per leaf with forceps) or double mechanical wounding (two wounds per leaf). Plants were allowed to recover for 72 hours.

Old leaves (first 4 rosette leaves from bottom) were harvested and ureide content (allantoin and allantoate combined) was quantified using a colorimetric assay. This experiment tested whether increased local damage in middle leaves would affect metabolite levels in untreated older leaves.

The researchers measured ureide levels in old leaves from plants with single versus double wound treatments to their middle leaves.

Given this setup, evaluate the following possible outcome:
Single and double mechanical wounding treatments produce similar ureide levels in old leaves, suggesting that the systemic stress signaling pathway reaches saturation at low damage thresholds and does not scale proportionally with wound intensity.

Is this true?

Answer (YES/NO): NO